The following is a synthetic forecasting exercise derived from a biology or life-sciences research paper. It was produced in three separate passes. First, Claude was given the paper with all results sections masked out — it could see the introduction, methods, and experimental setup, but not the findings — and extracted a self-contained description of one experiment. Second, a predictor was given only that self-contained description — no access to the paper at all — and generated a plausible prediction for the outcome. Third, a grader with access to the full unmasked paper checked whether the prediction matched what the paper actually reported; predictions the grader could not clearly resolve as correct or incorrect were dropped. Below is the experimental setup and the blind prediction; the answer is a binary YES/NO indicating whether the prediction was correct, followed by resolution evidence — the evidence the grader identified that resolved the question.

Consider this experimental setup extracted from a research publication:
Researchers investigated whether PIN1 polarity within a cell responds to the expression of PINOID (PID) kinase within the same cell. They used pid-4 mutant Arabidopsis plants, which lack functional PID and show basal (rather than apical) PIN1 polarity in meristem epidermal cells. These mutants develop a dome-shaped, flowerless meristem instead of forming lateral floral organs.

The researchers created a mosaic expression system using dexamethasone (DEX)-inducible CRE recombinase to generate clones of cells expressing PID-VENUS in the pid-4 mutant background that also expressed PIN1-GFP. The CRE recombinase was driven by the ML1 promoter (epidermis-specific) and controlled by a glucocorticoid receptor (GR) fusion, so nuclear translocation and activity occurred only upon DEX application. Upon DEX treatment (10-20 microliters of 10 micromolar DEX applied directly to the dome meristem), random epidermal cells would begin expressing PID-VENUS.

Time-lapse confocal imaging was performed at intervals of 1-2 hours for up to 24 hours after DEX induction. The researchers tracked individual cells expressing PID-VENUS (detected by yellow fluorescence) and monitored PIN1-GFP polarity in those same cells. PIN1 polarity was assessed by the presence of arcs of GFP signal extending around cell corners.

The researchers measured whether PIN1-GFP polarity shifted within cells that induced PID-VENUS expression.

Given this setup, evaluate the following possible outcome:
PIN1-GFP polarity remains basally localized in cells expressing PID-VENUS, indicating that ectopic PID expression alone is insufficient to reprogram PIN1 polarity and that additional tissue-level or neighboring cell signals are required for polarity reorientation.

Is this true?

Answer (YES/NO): NO